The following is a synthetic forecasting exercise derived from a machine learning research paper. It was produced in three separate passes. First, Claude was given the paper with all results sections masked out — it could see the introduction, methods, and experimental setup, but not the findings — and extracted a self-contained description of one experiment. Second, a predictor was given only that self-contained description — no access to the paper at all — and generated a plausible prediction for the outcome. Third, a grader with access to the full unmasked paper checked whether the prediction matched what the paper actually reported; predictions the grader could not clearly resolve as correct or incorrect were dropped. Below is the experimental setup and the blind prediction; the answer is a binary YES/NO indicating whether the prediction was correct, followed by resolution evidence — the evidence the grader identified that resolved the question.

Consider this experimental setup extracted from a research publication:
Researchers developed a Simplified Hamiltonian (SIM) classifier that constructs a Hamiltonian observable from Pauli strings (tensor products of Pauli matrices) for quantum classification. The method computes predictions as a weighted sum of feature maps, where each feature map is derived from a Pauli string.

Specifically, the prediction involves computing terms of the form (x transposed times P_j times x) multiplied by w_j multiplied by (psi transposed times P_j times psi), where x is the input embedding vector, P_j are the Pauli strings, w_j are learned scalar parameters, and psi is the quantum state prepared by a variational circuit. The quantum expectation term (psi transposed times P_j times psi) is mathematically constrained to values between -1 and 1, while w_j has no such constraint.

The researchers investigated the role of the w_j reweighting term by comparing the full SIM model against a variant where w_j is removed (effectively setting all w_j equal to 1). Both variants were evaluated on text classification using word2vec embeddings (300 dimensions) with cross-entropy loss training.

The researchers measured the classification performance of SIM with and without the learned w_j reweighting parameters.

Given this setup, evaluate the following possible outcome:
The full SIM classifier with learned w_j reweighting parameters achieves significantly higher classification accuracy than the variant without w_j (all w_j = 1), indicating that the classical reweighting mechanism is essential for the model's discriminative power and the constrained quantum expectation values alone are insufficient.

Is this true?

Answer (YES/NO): YES